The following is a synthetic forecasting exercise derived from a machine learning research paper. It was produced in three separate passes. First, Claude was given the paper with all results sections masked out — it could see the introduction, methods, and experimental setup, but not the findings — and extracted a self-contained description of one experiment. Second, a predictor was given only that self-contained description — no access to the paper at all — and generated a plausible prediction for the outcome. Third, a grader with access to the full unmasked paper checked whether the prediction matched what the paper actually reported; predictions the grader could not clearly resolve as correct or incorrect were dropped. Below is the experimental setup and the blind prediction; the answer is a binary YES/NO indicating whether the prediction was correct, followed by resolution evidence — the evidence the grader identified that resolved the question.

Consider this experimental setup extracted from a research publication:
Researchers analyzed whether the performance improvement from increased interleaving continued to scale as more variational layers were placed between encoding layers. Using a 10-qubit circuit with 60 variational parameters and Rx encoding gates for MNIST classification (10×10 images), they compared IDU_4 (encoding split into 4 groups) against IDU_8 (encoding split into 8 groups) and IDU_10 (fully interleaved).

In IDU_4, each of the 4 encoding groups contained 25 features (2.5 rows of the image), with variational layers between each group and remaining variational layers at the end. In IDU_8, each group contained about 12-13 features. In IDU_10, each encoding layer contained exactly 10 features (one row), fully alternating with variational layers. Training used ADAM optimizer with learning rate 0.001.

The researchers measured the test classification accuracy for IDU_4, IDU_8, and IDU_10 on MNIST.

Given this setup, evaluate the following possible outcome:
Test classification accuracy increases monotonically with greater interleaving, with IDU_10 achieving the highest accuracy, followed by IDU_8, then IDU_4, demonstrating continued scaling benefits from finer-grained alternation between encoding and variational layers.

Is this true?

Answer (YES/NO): YES